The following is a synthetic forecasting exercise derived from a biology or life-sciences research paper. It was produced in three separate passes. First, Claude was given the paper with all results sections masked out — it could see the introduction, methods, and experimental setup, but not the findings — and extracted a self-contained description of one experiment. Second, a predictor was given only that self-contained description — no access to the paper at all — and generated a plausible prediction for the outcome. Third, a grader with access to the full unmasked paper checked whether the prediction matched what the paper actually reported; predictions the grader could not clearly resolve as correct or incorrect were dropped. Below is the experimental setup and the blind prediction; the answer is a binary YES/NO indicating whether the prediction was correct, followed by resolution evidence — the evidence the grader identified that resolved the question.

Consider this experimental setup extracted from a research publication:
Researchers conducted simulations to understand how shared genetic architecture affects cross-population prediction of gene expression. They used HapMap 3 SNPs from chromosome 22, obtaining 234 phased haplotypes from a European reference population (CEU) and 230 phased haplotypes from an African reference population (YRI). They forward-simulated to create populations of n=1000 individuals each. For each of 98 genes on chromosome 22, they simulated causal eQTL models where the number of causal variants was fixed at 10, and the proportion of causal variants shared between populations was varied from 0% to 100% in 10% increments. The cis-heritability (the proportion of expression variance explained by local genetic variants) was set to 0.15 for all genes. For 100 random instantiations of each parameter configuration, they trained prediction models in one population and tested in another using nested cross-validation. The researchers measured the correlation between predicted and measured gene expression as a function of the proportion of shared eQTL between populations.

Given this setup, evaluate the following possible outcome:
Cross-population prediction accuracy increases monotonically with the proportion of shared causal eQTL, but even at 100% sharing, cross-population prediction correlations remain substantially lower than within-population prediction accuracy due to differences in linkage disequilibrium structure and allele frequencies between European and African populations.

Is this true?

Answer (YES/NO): NO